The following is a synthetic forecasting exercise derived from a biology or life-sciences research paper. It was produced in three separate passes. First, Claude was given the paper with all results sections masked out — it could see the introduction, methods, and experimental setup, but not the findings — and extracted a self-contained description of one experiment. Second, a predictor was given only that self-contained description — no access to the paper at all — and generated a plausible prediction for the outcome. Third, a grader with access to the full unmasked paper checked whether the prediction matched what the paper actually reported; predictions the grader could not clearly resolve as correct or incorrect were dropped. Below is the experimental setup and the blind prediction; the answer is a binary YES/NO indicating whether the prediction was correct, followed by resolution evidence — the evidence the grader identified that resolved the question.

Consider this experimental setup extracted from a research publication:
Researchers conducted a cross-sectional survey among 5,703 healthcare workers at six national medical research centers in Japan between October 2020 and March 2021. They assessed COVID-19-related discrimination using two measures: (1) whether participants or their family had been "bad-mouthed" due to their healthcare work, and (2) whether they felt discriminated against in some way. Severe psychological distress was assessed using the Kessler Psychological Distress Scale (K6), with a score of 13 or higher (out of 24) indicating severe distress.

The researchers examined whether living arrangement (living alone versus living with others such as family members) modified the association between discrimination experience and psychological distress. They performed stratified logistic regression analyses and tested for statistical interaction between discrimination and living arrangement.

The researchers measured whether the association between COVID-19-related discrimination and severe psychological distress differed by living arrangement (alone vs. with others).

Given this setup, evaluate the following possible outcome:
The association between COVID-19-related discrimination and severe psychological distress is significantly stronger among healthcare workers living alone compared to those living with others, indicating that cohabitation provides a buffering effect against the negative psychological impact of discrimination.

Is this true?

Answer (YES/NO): NO